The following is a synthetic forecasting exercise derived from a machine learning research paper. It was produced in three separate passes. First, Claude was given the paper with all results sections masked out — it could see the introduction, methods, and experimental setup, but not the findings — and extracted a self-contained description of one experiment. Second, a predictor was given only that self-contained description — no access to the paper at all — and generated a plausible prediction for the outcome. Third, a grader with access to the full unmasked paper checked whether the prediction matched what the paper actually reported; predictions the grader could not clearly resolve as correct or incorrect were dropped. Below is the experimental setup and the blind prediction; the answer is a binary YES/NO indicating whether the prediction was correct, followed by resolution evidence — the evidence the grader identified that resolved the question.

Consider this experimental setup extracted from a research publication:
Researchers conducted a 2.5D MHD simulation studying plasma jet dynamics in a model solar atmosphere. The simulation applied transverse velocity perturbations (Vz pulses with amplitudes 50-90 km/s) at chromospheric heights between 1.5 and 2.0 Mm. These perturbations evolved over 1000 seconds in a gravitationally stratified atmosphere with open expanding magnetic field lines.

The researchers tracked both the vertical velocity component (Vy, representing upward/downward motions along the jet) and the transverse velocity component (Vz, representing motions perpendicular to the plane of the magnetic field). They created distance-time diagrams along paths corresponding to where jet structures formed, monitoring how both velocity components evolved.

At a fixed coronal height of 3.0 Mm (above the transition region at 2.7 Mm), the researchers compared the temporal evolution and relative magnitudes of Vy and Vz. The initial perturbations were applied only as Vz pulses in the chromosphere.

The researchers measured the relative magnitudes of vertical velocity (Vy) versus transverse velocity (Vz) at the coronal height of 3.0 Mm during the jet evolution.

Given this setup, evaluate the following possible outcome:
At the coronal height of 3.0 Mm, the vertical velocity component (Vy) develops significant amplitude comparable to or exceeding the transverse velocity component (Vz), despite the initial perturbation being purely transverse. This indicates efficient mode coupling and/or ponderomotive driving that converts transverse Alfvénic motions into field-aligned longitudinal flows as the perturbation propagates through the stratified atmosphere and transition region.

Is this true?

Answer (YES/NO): YES